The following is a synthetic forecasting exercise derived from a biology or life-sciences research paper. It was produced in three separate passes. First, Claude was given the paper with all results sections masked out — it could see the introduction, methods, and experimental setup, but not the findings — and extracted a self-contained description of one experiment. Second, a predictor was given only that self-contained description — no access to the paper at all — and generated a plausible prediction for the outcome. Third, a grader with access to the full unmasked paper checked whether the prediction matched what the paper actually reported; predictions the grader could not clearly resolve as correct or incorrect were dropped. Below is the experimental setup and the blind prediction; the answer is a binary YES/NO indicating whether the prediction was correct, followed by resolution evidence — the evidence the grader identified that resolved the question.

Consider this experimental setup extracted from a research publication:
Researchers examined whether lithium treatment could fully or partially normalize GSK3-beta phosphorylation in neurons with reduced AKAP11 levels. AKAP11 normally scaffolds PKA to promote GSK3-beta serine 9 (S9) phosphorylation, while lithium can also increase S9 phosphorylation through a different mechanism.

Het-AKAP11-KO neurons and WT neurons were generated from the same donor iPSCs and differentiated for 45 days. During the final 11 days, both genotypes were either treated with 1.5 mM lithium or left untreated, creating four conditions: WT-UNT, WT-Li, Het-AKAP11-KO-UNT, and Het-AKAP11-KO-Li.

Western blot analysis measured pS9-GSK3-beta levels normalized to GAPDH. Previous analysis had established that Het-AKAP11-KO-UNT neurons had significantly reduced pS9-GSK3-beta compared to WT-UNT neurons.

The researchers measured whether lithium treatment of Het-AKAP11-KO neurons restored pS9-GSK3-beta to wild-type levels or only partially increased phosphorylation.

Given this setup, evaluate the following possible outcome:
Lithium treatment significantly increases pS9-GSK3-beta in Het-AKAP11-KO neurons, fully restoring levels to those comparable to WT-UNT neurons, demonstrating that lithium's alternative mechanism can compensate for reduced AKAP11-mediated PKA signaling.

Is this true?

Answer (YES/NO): YES